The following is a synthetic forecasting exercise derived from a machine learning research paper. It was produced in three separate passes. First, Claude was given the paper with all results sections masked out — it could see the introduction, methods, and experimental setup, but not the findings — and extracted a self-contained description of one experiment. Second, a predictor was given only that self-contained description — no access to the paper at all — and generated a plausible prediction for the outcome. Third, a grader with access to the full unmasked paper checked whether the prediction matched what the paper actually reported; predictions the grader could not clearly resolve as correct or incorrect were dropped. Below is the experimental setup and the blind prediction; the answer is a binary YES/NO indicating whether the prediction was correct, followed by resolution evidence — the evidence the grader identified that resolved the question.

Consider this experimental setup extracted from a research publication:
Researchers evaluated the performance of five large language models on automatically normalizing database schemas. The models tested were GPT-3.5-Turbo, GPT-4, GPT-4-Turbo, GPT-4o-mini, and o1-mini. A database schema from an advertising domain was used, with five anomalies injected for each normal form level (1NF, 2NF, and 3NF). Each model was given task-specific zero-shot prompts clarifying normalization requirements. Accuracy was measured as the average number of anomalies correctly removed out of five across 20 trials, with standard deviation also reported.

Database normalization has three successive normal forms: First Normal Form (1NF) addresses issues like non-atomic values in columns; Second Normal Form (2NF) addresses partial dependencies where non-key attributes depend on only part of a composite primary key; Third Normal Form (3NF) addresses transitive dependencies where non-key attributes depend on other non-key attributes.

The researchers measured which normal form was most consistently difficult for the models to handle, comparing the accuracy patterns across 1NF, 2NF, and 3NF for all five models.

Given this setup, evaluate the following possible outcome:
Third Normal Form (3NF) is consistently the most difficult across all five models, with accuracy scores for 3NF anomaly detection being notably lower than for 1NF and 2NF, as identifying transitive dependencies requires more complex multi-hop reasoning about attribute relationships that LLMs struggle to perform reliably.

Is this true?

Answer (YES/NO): NO